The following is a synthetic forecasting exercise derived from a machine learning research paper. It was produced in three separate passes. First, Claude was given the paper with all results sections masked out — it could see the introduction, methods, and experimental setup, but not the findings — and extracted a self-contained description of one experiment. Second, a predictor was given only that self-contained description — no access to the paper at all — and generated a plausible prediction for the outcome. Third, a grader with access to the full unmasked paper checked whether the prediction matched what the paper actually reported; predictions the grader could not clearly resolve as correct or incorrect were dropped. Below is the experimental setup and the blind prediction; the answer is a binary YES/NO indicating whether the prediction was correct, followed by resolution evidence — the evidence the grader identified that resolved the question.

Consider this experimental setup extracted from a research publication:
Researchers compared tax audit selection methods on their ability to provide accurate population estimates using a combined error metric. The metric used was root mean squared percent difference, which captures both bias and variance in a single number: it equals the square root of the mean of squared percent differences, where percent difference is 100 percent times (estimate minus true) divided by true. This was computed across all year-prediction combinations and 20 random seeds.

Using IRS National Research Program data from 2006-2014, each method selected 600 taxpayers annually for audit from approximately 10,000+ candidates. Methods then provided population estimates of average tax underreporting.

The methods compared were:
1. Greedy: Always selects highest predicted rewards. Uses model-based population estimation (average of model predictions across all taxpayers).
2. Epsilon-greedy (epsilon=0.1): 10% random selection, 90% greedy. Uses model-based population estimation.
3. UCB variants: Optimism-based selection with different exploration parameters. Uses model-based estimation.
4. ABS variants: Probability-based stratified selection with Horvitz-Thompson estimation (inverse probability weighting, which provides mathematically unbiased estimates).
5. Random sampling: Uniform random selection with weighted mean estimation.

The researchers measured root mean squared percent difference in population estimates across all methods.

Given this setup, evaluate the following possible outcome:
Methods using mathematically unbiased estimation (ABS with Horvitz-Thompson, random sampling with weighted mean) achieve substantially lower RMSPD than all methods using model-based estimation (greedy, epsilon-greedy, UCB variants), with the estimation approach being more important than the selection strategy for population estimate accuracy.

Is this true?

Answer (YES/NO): NO